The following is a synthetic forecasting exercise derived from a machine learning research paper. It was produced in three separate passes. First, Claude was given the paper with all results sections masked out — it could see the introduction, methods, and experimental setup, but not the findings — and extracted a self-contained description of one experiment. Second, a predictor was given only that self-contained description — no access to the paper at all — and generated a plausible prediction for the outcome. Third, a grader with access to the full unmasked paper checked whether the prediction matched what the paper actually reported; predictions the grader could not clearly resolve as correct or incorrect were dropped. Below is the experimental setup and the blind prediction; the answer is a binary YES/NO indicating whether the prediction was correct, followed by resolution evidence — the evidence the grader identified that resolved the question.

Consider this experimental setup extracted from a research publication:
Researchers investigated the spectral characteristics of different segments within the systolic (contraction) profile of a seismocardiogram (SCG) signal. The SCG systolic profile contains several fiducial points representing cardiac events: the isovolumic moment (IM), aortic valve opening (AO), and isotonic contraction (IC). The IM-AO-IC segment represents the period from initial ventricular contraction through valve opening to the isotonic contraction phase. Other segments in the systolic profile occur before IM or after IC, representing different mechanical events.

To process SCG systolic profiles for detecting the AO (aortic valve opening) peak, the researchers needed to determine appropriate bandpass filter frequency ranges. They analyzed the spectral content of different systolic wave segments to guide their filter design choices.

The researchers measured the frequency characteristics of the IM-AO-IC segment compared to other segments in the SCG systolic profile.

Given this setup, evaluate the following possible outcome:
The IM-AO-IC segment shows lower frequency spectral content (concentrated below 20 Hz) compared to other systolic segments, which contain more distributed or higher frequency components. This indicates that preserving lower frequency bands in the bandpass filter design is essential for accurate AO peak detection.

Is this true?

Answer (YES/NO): NO